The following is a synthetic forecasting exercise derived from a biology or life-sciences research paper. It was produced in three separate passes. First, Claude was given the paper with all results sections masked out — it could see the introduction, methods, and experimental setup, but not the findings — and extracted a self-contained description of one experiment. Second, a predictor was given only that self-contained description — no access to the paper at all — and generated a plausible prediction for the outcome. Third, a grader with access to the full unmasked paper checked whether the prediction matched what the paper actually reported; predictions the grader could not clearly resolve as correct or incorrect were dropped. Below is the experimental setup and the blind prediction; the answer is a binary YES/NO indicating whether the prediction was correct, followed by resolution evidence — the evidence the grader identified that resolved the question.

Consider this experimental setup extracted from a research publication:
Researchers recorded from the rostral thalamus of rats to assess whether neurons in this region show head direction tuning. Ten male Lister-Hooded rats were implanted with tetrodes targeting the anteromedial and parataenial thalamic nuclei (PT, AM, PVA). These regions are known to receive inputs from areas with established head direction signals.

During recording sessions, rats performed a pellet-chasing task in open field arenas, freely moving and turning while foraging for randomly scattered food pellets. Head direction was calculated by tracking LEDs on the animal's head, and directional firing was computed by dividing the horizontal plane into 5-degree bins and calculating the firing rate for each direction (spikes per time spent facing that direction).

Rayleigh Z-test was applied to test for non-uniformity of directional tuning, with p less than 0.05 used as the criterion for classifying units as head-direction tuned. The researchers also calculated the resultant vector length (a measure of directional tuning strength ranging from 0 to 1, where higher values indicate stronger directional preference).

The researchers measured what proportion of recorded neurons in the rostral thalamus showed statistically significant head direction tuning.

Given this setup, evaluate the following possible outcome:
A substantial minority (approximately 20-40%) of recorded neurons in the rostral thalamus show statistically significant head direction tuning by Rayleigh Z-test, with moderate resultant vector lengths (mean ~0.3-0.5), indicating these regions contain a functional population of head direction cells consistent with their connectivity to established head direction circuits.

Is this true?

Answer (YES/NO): NO